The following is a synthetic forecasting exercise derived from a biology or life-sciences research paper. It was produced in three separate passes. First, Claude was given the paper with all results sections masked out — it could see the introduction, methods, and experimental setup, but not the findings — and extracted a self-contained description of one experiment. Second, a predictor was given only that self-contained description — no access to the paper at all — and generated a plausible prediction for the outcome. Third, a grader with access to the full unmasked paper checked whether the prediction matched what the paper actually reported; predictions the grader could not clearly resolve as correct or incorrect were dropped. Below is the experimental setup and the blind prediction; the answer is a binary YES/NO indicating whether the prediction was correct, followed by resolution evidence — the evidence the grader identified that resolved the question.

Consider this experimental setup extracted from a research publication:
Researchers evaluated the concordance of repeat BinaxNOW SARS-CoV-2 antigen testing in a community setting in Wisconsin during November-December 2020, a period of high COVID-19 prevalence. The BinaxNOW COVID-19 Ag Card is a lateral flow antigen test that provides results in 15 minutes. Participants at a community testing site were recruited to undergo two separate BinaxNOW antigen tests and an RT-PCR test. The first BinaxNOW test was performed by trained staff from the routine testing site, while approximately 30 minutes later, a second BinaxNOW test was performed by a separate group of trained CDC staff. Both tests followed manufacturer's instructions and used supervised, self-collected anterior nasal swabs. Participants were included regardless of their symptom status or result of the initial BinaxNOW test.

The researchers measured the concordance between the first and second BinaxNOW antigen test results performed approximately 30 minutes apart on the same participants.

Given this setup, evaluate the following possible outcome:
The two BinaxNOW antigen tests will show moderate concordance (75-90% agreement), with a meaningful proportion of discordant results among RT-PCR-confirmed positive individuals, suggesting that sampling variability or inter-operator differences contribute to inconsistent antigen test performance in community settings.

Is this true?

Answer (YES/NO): NO